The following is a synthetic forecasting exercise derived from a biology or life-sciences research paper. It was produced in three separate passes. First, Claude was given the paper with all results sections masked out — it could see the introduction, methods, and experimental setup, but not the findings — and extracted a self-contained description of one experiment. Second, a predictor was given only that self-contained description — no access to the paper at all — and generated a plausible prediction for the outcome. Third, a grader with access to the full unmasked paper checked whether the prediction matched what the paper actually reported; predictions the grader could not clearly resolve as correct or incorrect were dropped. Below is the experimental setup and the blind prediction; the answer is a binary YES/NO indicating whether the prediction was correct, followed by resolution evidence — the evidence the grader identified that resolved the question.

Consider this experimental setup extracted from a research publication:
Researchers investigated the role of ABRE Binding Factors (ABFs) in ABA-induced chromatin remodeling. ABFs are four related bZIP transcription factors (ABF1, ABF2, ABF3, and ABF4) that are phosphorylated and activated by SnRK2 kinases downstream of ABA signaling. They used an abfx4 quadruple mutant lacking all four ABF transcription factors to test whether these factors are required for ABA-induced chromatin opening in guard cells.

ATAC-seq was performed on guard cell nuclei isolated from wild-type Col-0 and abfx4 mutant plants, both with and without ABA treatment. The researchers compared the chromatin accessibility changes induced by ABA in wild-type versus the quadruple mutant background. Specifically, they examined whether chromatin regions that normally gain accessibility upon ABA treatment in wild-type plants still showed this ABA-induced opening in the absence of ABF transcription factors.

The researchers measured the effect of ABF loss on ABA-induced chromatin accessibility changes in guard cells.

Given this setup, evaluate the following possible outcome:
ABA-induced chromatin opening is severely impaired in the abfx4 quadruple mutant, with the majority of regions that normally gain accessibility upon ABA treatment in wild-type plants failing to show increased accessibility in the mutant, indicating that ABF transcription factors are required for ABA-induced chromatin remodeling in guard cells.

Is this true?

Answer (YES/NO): YES